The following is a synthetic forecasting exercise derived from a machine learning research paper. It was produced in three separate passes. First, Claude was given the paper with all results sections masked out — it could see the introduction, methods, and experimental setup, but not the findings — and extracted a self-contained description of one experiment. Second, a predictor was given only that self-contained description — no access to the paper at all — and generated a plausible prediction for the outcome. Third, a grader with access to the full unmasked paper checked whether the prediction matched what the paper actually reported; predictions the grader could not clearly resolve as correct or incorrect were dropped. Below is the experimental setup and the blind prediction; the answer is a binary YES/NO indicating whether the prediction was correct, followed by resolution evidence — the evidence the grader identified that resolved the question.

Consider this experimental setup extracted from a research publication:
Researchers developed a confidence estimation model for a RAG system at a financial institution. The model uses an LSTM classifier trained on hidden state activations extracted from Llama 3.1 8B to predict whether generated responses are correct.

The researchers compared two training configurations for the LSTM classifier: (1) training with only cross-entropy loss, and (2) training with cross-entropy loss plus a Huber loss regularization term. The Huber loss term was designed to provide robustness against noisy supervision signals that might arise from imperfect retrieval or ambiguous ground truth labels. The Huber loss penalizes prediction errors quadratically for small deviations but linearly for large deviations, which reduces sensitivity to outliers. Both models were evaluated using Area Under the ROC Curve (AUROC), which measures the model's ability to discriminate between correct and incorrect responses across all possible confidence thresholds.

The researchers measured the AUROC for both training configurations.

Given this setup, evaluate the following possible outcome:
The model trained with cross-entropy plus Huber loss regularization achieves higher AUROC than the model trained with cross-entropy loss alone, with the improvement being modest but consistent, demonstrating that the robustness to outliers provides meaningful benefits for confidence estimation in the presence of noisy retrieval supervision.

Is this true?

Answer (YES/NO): YES